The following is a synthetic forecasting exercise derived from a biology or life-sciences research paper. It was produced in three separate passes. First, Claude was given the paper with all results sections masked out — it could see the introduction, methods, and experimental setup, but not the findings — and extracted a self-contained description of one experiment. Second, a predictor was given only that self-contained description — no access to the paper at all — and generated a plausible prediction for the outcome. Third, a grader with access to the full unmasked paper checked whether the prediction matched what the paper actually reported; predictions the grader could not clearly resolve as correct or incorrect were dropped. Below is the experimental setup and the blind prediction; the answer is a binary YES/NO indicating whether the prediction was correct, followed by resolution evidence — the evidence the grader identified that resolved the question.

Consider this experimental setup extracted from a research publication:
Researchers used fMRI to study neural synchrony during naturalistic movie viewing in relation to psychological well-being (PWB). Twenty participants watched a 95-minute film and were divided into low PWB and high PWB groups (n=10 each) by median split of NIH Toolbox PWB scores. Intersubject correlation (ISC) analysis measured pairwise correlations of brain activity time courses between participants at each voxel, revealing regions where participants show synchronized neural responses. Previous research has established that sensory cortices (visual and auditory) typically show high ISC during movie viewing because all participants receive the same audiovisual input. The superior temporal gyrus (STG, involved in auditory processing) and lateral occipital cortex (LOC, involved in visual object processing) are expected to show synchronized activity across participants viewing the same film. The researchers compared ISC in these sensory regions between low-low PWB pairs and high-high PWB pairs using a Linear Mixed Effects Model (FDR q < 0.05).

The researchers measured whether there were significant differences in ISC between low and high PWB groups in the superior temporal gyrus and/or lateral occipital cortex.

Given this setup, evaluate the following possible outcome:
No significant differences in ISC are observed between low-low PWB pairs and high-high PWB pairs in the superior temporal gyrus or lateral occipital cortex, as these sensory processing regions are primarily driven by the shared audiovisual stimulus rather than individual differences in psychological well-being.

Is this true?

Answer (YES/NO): NO